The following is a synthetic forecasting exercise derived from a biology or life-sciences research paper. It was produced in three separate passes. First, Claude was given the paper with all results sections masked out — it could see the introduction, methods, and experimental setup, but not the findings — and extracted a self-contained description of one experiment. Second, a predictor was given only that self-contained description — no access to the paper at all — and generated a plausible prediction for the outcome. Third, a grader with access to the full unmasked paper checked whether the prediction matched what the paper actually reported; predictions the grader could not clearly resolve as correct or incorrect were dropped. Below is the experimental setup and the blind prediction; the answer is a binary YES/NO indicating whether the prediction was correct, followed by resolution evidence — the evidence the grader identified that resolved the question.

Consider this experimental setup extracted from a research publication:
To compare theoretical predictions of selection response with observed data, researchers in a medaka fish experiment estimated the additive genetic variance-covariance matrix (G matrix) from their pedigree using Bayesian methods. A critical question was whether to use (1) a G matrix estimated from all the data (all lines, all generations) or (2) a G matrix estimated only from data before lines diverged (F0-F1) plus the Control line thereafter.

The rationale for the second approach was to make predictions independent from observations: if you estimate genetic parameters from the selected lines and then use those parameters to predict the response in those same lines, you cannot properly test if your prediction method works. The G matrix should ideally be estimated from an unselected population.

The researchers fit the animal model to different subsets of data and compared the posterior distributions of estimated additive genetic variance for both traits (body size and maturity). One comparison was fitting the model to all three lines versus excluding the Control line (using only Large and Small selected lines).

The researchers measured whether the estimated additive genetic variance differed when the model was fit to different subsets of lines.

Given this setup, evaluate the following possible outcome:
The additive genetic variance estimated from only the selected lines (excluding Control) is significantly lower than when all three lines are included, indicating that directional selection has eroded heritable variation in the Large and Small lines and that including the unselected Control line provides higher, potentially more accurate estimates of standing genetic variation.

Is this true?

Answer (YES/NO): YES